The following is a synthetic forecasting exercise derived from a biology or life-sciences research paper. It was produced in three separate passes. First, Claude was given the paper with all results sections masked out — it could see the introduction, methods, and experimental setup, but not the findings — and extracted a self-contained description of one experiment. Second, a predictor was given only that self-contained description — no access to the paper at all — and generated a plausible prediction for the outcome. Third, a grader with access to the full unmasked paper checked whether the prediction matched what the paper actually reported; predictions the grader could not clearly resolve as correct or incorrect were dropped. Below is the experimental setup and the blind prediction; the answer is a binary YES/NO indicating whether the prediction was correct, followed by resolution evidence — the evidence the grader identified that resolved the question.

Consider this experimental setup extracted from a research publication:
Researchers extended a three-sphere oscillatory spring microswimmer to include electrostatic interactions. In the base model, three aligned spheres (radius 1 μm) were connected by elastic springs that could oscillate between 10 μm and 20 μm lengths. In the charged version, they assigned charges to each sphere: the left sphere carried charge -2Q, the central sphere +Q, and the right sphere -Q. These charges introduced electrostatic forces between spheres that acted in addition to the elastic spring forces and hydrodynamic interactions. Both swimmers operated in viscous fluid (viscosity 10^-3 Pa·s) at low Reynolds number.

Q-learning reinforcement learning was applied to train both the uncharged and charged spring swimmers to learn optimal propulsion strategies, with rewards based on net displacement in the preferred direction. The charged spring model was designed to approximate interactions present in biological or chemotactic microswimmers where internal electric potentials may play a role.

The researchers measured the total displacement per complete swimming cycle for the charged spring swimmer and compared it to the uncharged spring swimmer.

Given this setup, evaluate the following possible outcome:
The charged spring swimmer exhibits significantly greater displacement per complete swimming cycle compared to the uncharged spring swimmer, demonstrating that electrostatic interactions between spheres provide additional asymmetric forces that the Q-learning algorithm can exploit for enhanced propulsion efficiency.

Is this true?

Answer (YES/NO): YES